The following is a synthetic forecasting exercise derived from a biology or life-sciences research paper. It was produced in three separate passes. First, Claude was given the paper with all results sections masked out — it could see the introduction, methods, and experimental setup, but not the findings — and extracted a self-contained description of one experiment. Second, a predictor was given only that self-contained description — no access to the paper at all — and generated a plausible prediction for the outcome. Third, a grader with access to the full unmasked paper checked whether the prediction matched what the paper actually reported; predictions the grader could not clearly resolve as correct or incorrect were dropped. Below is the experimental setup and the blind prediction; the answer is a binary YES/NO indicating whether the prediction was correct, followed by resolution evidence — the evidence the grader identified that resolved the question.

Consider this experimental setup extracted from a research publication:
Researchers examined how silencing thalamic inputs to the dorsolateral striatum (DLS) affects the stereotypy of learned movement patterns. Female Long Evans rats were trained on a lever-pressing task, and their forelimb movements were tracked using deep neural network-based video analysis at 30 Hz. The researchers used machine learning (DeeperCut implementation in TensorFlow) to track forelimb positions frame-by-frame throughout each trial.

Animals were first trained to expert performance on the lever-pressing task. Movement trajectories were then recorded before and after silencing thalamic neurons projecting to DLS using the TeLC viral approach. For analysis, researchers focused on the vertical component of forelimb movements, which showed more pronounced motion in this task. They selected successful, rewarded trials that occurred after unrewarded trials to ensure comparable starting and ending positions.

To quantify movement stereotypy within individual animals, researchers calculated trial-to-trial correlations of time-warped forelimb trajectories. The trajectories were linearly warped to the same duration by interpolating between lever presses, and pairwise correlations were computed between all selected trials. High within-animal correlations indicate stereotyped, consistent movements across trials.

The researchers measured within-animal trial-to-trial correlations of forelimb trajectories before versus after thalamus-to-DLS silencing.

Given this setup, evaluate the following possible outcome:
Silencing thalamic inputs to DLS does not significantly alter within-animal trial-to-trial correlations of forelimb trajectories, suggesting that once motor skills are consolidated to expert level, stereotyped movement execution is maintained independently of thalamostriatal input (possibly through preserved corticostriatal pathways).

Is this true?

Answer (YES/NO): NO